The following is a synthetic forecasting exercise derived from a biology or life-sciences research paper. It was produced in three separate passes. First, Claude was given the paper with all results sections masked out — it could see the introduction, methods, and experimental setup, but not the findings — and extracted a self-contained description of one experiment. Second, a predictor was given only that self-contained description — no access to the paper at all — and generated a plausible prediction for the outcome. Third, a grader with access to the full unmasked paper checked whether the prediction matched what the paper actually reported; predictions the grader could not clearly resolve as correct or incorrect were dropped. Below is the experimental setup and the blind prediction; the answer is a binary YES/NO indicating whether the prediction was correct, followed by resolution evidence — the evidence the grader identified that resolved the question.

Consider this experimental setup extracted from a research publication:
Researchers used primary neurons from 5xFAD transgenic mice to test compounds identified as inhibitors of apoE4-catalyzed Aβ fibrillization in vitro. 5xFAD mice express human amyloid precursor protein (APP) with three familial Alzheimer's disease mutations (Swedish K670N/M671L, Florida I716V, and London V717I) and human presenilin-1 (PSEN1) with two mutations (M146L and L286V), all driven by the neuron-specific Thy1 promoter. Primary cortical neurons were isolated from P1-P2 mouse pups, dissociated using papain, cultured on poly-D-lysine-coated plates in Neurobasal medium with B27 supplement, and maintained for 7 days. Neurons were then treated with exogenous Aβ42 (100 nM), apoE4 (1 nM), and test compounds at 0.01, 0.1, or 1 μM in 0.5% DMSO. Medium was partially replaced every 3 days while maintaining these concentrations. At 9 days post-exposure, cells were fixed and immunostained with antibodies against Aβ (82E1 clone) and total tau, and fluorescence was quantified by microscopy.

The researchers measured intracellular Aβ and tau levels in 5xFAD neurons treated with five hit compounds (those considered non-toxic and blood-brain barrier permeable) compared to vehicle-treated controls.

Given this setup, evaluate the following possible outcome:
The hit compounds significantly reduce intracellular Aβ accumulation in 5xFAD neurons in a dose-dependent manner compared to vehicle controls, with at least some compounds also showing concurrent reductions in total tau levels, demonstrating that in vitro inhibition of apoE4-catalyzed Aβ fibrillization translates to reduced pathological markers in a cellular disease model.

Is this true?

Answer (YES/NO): NO